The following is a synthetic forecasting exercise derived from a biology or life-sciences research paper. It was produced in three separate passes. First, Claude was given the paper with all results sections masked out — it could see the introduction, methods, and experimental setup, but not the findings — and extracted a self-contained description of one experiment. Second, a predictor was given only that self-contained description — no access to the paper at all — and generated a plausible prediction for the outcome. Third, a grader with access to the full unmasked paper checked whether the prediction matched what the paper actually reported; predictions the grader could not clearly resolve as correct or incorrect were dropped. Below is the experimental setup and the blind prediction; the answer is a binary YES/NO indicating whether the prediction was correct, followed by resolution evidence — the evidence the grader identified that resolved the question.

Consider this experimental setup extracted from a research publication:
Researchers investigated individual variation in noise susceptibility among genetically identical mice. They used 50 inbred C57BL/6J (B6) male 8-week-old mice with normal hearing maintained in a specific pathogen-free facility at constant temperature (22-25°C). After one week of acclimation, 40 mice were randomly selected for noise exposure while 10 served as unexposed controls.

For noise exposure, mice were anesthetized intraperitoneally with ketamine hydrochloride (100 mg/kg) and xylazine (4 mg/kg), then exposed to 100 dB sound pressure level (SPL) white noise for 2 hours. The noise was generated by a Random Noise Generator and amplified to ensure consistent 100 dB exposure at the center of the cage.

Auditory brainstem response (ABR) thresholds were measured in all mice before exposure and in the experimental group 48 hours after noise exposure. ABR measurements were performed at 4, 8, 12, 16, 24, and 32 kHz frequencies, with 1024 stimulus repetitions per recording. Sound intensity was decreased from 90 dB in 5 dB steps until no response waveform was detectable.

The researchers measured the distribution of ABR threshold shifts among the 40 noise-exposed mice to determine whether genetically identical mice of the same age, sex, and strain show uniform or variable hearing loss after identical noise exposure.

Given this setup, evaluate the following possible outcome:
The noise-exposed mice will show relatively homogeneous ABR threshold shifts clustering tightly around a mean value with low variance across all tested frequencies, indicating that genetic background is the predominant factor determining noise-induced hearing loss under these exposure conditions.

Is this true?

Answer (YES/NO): NO